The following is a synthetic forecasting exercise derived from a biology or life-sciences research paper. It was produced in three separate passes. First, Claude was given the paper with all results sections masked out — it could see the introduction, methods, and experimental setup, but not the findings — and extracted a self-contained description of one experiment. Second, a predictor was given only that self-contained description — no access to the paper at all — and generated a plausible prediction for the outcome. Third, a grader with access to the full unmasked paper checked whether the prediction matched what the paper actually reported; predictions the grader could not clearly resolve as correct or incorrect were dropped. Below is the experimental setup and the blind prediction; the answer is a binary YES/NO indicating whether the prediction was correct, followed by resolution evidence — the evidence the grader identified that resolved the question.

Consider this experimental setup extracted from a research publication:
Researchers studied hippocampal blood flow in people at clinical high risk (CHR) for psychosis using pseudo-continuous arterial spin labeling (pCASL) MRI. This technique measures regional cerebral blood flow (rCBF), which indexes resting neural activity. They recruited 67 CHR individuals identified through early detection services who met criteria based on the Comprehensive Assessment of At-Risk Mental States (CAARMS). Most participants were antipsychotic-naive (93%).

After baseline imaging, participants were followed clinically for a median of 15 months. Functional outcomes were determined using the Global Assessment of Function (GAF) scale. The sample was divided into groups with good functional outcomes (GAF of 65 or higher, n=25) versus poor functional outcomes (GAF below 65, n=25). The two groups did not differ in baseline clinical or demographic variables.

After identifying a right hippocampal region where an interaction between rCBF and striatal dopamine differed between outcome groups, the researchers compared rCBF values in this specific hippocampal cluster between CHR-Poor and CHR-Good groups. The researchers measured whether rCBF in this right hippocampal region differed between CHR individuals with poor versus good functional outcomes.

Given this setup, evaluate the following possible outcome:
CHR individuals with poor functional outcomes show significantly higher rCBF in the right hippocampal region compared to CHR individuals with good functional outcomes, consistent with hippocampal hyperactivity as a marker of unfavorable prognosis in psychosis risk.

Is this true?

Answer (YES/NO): YES